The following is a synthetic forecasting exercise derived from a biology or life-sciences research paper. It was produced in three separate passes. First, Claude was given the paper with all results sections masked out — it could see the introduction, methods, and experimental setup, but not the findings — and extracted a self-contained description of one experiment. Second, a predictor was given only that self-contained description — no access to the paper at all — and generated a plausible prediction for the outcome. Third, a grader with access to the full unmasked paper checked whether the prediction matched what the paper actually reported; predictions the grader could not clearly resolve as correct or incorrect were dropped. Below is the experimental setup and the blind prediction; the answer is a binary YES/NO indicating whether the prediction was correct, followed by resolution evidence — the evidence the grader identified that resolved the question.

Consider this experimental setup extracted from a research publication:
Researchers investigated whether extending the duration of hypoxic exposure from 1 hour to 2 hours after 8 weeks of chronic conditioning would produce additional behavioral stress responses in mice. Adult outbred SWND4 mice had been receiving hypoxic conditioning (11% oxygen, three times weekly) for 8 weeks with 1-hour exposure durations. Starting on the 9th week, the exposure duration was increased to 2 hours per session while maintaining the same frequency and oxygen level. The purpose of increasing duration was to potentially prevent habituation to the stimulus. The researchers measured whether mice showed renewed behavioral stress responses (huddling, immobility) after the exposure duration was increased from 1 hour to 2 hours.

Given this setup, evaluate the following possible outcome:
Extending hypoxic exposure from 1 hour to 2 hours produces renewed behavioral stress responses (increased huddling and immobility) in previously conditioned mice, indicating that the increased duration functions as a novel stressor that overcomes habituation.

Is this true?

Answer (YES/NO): NO